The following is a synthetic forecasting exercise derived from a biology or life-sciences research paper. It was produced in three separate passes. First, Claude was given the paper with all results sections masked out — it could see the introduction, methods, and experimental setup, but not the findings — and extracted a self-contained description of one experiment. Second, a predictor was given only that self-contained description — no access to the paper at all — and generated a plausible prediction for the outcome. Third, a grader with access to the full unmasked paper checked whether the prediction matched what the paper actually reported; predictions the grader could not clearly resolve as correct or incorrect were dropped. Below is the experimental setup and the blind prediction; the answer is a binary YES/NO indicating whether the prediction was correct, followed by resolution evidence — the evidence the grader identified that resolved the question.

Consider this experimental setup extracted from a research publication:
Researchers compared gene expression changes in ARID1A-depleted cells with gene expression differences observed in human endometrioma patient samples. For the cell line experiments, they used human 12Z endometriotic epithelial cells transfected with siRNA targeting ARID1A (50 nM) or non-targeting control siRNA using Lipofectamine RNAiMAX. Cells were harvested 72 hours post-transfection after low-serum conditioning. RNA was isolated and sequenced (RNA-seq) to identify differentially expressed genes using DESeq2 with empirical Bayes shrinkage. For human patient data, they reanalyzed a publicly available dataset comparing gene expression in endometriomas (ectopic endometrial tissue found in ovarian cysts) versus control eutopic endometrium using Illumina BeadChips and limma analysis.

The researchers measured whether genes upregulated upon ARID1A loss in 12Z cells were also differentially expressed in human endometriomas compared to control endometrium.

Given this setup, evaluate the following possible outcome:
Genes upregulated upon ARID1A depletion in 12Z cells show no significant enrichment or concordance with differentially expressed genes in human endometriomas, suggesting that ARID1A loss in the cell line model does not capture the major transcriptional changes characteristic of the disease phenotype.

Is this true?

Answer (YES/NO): NO